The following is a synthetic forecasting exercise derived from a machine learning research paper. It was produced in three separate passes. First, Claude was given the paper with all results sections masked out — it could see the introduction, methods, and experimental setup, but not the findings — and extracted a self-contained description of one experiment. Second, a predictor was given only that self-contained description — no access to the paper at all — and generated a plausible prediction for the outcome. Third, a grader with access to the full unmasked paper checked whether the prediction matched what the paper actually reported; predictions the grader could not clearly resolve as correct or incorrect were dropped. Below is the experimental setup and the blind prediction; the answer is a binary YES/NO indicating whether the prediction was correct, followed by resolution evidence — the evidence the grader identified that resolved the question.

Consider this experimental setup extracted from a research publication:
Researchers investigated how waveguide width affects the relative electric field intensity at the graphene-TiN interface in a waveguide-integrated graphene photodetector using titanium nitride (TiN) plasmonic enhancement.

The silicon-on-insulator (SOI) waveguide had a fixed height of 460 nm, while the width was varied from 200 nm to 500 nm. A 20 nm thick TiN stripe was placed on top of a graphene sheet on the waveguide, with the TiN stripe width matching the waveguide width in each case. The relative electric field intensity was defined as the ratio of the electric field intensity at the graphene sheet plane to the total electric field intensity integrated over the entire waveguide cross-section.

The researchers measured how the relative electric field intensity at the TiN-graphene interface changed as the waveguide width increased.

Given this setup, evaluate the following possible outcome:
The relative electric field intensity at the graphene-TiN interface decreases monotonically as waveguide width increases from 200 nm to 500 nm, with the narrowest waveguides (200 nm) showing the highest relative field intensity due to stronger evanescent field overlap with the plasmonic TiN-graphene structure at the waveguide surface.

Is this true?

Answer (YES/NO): NO